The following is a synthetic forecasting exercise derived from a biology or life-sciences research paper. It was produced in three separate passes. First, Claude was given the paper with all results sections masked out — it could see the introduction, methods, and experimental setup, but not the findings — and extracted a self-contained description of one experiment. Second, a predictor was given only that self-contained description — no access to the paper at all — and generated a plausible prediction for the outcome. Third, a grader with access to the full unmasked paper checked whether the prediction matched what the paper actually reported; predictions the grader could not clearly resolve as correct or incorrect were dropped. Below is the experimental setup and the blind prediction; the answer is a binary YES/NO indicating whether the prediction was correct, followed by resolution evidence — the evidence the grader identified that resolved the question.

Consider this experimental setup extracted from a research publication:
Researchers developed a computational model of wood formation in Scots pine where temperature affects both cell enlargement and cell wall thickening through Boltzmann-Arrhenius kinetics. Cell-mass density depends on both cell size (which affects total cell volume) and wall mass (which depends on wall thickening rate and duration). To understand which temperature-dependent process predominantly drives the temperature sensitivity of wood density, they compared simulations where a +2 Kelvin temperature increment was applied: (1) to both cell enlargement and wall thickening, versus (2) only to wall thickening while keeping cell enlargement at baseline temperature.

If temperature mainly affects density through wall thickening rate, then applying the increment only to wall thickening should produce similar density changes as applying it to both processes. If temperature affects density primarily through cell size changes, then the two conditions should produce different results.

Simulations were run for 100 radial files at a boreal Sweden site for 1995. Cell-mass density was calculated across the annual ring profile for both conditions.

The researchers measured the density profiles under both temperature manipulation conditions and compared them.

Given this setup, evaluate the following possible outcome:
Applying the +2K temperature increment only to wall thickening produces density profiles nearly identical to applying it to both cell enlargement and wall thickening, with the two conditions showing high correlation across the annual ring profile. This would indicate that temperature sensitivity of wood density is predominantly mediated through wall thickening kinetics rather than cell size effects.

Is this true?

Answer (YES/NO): NO